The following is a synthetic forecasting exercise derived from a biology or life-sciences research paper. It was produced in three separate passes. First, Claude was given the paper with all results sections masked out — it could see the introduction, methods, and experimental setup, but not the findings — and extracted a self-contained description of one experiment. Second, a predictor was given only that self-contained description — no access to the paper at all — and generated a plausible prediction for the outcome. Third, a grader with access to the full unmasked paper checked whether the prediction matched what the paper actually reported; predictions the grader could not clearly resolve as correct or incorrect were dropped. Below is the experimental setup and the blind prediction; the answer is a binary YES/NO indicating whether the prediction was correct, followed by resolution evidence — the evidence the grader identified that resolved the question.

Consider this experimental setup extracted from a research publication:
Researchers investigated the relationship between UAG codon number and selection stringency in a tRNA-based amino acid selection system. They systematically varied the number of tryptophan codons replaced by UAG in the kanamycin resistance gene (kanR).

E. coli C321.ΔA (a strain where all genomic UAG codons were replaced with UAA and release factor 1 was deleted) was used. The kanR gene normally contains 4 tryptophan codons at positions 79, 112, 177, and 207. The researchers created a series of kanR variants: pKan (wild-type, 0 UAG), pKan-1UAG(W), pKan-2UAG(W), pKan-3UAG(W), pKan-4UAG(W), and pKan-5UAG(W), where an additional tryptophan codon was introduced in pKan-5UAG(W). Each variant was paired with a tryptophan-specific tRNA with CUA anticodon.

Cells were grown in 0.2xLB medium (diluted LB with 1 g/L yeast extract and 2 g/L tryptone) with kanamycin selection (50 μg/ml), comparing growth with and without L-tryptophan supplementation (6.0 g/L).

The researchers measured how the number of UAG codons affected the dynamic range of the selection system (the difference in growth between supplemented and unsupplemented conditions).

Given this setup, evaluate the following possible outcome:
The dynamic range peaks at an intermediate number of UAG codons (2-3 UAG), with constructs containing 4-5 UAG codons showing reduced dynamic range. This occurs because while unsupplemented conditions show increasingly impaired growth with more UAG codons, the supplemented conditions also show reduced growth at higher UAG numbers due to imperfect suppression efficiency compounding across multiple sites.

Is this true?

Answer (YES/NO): NO